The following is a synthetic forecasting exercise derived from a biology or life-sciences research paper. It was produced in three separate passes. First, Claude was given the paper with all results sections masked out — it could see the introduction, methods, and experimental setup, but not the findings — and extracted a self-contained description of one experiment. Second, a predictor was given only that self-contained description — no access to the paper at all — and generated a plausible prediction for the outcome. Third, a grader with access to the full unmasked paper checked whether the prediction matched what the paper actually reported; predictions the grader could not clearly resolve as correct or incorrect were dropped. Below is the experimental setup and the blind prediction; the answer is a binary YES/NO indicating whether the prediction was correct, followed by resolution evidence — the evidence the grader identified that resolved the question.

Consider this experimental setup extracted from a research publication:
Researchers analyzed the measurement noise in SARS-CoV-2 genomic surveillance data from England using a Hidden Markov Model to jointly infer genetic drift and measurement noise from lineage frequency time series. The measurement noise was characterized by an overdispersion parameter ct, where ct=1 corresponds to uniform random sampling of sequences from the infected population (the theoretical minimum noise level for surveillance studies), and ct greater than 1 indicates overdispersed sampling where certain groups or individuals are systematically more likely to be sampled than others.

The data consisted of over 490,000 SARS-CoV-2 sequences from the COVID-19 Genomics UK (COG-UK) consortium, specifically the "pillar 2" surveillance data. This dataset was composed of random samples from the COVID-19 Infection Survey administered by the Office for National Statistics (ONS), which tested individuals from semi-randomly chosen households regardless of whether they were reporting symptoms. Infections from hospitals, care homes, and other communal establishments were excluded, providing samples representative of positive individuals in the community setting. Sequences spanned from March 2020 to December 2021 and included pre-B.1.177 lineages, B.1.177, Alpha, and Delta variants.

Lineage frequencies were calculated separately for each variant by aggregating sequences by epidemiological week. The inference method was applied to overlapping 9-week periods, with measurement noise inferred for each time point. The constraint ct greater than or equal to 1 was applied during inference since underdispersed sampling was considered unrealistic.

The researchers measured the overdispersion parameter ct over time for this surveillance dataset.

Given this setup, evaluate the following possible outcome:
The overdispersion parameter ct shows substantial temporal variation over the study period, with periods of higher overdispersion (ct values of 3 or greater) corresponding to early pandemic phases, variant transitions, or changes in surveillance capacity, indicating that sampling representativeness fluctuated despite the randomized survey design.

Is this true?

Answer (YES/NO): NO